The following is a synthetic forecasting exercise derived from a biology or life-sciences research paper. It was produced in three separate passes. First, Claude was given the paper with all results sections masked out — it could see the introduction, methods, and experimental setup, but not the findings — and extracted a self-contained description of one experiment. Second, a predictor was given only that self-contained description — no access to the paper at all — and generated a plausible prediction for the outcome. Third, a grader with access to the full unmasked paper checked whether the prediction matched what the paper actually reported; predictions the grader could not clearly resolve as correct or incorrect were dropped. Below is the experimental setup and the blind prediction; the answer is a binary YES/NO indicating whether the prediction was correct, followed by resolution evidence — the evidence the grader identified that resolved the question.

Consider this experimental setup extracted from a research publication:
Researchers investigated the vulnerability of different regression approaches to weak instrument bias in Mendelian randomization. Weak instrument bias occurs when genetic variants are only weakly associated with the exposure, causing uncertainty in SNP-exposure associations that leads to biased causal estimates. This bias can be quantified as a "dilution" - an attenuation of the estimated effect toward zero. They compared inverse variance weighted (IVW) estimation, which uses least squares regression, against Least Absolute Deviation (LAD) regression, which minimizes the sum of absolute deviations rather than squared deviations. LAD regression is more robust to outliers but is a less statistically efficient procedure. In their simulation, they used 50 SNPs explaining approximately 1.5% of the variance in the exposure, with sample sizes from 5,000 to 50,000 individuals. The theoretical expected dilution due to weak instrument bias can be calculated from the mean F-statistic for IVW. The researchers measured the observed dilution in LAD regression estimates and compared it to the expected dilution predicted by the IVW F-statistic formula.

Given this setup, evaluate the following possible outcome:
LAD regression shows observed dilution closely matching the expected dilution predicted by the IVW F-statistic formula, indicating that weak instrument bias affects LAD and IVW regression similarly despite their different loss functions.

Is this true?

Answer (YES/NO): NO